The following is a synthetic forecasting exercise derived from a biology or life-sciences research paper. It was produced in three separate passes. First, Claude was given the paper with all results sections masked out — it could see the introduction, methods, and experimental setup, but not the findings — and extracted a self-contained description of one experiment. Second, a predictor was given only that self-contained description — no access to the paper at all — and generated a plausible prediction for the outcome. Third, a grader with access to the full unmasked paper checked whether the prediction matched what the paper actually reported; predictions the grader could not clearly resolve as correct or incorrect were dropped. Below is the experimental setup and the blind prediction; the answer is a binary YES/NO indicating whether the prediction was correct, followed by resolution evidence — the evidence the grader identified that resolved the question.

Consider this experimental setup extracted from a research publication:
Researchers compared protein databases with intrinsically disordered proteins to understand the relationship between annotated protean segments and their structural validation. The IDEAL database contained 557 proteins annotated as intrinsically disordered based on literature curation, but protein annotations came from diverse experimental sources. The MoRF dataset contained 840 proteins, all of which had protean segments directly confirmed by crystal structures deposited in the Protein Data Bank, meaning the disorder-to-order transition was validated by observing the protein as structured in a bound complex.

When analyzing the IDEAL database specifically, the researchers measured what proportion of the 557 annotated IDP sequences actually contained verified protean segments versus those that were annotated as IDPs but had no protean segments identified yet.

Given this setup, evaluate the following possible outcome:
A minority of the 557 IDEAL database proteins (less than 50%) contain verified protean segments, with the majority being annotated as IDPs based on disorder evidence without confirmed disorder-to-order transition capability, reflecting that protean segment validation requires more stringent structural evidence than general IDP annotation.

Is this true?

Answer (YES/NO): YES